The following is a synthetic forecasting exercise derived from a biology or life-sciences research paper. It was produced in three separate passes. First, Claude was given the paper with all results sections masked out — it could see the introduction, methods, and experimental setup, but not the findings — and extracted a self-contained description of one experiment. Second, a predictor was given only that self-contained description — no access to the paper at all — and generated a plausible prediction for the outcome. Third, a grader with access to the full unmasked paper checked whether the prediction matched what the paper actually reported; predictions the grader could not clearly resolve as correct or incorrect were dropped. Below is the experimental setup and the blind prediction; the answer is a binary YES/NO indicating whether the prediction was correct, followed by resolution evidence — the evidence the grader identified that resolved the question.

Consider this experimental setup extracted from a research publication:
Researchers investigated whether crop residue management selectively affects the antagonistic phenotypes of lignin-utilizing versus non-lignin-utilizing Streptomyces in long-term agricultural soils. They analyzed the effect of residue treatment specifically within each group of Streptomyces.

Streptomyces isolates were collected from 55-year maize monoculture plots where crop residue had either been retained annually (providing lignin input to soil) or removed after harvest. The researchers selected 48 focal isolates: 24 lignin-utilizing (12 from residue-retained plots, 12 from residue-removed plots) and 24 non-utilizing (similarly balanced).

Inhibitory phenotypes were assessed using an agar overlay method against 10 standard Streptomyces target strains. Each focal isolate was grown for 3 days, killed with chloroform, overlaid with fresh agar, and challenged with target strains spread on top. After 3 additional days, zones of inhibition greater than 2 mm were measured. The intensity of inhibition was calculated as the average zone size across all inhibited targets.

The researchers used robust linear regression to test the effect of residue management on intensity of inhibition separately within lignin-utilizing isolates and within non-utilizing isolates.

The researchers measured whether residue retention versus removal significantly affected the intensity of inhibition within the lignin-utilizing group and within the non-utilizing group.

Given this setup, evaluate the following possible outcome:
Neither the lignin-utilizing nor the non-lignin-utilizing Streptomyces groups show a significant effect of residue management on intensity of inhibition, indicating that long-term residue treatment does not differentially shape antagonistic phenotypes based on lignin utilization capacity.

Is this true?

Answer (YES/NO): NO